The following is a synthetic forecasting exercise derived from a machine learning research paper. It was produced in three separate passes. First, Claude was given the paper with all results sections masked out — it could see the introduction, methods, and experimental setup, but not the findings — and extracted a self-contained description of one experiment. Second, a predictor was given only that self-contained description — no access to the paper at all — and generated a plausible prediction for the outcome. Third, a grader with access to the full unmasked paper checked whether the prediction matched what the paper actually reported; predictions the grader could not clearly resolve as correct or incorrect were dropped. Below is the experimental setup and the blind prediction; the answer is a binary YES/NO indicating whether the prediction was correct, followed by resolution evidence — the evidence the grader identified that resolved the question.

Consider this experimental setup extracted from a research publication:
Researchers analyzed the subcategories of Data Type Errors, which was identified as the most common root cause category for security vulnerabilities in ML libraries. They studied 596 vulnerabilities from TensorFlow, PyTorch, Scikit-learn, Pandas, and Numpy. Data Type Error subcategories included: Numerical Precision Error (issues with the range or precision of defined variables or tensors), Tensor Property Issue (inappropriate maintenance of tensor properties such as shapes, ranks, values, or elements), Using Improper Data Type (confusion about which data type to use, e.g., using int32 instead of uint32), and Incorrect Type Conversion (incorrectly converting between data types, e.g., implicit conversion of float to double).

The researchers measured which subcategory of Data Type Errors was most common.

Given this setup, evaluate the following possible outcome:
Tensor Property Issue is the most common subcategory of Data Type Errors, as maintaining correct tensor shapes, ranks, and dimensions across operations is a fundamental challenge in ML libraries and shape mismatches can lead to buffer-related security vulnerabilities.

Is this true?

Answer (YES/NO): NO